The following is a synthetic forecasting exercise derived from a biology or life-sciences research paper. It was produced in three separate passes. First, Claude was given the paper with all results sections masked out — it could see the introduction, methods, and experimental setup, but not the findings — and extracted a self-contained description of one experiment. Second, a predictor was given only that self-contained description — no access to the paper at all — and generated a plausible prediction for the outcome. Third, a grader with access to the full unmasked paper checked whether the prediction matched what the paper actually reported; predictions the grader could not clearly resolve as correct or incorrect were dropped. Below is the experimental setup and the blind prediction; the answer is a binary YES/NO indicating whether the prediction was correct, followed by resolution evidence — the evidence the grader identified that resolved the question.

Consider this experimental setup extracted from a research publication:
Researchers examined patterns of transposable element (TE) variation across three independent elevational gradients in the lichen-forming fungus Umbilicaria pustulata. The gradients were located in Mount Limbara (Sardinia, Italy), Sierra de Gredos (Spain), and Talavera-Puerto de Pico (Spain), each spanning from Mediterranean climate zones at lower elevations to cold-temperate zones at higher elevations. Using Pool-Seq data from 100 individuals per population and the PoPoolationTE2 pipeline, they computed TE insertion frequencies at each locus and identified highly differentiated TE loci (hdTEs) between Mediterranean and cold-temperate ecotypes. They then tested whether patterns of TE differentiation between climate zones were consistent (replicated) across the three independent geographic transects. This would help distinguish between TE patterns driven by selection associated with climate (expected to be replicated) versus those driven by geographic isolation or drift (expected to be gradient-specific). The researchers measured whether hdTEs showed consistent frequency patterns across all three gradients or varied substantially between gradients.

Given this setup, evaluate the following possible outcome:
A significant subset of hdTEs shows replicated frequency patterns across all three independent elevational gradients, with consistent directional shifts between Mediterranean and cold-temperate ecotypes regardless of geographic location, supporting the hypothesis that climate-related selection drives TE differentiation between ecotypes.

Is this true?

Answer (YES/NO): YES